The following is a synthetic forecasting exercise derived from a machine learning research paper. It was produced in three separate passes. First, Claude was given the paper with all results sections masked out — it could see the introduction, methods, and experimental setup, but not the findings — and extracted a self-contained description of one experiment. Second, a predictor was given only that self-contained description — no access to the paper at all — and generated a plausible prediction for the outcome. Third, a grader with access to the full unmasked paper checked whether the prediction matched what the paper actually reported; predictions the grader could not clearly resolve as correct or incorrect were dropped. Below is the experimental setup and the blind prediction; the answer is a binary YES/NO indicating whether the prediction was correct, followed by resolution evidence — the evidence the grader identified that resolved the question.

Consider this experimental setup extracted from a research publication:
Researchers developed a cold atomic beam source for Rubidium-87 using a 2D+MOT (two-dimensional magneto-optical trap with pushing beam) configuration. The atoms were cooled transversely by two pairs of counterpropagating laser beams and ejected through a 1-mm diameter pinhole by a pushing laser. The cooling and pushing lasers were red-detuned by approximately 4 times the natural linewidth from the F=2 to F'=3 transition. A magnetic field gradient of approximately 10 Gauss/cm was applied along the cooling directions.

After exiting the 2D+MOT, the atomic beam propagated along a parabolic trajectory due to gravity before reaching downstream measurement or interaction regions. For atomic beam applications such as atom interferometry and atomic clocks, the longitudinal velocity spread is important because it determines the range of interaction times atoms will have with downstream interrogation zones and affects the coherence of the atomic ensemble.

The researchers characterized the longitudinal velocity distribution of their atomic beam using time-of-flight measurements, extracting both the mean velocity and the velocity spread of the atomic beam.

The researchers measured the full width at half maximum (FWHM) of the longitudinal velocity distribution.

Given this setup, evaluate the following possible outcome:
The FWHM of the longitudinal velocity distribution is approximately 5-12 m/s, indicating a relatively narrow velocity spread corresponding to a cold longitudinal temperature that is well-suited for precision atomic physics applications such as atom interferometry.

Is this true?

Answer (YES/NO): NO